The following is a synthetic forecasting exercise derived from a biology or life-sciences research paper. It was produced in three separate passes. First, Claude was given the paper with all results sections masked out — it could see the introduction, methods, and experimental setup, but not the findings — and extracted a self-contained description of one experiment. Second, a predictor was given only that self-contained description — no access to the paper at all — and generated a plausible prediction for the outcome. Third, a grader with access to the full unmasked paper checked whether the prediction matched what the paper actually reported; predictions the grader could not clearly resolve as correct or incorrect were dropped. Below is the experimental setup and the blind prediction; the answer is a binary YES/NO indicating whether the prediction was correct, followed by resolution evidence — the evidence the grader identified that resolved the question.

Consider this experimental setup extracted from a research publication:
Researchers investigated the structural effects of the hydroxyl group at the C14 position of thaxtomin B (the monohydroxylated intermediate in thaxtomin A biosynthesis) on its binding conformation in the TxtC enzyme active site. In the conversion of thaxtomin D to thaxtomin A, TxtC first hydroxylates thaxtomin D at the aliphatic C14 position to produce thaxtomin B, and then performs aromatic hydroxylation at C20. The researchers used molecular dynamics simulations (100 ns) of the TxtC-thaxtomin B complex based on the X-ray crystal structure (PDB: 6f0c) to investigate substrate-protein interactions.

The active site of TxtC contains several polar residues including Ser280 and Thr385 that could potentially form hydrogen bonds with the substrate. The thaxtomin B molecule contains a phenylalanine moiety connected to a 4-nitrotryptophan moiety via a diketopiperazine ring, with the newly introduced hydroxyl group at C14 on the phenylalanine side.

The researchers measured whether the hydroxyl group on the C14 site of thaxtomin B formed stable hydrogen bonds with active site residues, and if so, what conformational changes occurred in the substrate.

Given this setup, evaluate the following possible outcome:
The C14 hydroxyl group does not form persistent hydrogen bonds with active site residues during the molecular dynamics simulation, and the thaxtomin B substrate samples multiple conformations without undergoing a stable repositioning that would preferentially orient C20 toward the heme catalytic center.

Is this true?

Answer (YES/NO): NO